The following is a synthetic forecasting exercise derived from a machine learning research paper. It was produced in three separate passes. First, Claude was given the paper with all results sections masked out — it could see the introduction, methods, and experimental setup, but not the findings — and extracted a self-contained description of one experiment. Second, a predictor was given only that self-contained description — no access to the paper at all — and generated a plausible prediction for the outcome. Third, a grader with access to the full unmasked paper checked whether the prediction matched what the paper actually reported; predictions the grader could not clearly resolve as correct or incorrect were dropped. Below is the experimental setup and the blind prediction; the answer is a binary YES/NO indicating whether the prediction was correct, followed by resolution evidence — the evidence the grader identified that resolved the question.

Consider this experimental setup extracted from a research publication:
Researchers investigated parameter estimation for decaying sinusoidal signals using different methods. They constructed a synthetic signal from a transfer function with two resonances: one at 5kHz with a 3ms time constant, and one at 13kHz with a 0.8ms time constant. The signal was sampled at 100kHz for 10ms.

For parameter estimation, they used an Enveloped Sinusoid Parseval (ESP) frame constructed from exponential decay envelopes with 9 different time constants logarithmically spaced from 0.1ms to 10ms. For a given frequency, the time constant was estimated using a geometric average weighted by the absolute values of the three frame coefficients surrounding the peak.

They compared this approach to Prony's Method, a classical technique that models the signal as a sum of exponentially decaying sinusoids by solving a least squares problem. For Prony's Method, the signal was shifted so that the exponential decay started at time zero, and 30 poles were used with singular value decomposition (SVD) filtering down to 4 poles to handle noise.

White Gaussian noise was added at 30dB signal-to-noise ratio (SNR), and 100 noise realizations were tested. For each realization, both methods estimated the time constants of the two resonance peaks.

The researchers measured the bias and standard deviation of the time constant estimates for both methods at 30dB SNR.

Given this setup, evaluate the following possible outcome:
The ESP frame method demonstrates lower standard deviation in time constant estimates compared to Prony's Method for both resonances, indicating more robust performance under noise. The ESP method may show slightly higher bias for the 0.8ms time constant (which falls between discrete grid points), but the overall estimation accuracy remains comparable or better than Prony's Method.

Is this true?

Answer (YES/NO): NO